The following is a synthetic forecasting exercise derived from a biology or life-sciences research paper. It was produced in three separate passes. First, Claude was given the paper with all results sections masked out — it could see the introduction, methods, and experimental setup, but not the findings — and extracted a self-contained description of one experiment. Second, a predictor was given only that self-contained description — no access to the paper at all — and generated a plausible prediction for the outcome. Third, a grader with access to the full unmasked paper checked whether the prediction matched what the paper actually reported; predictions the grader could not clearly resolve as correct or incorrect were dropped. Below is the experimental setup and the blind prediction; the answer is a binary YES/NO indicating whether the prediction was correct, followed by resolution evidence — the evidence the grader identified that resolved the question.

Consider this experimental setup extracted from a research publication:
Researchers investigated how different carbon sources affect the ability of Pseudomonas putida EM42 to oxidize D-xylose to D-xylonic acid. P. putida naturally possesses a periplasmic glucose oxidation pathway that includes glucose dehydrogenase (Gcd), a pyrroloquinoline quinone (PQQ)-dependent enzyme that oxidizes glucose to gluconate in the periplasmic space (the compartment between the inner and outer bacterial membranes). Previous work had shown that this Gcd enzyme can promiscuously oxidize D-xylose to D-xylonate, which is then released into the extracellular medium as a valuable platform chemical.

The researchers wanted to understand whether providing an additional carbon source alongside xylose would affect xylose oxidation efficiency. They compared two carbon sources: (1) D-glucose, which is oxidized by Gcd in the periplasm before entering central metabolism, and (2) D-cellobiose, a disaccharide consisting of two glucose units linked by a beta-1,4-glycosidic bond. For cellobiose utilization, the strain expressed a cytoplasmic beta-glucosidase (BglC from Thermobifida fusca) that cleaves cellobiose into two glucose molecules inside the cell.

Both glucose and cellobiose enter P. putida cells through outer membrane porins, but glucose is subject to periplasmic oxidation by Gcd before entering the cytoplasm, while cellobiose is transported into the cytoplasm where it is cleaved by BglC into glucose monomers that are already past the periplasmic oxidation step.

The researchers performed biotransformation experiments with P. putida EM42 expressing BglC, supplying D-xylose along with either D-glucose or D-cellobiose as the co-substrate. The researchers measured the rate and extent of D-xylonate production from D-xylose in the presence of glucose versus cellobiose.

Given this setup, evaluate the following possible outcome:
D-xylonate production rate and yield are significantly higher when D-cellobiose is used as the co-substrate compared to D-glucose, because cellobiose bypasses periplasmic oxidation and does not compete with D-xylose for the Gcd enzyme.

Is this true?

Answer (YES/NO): YES